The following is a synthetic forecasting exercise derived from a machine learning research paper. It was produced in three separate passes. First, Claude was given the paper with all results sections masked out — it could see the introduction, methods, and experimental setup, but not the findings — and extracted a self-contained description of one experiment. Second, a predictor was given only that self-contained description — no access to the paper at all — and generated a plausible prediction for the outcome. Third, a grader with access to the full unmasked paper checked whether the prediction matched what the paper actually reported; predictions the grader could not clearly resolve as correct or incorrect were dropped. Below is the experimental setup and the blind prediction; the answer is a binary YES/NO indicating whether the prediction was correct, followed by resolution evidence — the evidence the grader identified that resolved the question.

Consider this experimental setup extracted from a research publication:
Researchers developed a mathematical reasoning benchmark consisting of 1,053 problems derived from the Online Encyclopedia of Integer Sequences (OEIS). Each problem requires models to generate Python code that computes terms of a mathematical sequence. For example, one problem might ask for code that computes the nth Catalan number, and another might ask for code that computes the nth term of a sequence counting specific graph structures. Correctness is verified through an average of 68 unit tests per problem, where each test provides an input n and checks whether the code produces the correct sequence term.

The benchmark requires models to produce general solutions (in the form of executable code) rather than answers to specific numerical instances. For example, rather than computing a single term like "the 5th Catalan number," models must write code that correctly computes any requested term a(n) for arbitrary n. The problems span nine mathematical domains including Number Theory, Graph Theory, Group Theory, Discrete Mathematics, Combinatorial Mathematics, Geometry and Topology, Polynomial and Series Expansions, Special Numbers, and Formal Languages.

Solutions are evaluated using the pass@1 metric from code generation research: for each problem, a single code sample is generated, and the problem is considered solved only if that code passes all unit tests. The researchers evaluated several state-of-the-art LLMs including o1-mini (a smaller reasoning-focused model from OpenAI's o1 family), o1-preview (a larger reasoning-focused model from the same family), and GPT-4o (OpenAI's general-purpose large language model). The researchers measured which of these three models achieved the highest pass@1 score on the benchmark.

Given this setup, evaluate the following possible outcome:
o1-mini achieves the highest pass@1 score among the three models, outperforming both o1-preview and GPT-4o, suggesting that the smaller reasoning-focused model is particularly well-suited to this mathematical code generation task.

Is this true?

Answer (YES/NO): YES